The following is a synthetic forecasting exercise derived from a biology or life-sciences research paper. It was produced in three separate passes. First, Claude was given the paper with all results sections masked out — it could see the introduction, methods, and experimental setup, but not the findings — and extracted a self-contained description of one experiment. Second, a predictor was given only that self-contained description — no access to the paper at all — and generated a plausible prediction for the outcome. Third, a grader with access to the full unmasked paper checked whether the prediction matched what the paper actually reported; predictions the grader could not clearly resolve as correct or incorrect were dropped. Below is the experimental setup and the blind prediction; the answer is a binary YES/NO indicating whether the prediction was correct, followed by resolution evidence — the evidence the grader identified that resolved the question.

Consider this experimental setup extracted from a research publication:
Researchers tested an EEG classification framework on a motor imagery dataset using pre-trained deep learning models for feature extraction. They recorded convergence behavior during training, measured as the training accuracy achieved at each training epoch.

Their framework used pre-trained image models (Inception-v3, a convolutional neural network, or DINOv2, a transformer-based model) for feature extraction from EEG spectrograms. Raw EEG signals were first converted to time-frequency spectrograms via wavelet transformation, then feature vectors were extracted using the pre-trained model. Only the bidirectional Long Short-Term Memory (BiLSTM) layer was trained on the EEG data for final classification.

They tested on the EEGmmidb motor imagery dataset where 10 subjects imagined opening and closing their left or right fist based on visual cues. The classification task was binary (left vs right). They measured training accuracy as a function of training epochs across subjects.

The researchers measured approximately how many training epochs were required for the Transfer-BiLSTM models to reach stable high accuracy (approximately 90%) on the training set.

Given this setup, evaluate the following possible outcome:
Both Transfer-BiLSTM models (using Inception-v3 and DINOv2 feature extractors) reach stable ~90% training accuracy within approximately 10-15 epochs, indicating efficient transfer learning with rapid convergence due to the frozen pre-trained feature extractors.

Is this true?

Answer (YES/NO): YES